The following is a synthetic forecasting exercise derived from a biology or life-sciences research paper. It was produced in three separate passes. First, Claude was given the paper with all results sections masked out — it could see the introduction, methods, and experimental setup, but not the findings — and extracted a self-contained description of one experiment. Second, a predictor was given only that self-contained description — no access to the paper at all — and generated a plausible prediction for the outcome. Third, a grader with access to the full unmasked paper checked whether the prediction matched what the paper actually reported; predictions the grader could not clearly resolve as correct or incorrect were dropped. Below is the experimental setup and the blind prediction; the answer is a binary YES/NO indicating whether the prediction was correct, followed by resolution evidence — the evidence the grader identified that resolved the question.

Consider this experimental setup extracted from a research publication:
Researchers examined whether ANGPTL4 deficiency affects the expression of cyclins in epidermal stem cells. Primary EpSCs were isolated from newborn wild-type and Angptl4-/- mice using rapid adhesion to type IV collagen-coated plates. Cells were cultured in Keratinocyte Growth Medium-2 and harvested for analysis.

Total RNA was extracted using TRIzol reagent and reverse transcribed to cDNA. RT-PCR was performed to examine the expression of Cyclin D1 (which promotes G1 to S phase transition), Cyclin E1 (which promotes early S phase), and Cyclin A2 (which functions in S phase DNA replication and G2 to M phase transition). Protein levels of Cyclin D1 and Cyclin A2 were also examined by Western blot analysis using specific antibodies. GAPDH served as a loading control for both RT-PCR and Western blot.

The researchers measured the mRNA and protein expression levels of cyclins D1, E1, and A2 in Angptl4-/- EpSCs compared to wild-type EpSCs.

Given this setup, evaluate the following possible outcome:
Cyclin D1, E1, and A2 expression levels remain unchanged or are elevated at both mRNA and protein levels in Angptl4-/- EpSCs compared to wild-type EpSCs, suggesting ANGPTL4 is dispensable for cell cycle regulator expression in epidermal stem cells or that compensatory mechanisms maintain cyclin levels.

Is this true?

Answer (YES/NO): NO